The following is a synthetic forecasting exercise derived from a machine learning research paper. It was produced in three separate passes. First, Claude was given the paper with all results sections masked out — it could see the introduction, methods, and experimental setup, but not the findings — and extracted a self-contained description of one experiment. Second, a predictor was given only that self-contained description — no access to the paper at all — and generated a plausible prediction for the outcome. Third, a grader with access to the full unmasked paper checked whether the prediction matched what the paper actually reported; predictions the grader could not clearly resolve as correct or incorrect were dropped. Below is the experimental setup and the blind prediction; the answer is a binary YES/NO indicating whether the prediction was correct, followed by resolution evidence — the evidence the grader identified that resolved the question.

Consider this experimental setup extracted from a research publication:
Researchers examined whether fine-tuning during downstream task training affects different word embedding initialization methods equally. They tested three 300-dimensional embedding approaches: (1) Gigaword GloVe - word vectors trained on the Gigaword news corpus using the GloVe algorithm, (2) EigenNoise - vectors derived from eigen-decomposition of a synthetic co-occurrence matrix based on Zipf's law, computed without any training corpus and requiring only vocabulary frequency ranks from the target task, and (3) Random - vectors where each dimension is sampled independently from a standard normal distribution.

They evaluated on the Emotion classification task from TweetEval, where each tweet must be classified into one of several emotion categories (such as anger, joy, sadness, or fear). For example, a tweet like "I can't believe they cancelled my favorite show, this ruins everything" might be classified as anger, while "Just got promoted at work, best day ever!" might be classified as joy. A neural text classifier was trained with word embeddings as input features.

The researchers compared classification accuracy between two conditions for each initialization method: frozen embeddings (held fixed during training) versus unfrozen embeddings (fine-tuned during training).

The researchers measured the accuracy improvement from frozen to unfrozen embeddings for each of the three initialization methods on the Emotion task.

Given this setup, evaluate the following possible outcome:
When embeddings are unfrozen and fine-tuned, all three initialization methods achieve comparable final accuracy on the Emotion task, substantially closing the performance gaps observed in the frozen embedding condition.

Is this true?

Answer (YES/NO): NO